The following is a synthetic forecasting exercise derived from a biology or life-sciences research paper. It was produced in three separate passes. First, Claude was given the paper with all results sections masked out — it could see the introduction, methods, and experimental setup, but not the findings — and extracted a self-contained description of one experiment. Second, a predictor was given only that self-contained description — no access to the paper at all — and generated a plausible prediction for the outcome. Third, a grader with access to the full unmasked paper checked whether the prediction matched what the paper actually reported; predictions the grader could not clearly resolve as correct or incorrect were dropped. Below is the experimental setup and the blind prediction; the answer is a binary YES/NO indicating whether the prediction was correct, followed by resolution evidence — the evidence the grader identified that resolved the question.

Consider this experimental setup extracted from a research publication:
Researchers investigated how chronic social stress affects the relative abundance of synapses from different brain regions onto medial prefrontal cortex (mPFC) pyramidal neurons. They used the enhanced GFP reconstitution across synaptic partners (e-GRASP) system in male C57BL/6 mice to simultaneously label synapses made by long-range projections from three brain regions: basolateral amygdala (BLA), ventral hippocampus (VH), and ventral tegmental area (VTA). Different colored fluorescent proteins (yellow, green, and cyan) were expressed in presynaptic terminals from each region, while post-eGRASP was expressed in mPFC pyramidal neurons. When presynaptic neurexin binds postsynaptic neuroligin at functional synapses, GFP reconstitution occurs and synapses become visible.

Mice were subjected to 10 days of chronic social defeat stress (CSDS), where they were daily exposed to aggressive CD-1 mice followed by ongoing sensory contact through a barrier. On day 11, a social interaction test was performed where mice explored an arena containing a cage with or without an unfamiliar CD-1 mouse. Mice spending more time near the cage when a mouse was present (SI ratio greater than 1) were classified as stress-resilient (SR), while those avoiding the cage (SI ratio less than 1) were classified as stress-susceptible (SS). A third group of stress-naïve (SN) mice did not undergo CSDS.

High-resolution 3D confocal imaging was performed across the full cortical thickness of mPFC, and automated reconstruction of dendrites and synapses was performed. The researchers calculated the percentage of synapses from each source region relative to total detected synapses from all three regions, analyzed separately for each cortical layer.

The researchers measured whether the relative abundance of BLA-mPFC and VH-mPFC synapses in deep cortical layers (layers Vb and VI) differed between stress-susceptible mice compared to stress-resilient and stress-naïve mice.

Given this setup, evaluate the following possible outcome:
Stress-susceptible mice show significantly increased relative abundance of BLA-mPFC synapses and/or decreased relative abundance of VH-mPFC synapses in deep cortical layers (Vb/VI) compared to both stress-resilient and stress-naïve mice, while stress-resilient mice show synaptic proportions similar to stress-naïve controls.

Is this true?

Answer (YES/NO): YES